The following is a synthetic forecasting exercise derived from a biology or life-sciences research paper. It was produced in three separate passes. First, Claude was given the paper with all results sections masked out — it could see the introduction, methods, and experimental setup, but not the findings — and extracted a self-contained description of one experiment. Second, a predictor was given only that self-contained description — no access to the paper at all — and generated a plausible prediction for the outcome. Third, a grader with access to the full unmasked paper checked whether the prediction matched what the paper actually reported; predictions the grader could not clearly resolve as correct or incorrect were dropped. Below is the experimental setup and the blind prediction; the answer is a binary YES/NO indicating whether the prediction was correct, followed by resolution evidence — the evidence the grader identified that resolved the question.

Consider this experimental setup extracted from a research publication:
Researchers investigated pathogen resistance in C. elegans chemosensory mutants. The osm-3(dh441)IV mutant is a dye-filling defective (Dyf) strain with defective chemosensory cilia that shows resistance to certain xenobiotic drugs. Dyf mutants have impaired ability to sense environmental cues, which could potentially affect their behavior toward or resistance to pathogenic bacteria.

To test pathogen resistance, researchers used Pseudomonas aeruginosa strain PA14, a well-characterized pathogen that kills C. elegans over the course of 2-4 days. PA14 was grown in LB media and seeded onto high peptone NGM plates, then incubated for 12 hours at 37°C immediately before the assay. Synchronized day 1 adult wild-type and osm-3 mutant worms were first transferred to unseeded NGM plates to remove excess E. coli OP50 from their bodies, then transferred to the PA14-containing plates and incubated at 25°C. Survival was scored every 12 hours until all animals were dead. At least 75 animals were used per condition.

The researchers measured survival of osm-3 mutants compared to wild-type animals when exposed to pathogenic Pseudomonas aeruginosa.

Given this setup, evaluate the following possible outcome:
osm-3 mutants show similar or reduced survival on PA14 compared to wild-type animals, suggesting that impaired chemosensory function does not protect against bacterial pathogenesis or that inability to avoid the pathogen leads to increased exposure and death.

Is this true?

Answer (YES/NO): NO